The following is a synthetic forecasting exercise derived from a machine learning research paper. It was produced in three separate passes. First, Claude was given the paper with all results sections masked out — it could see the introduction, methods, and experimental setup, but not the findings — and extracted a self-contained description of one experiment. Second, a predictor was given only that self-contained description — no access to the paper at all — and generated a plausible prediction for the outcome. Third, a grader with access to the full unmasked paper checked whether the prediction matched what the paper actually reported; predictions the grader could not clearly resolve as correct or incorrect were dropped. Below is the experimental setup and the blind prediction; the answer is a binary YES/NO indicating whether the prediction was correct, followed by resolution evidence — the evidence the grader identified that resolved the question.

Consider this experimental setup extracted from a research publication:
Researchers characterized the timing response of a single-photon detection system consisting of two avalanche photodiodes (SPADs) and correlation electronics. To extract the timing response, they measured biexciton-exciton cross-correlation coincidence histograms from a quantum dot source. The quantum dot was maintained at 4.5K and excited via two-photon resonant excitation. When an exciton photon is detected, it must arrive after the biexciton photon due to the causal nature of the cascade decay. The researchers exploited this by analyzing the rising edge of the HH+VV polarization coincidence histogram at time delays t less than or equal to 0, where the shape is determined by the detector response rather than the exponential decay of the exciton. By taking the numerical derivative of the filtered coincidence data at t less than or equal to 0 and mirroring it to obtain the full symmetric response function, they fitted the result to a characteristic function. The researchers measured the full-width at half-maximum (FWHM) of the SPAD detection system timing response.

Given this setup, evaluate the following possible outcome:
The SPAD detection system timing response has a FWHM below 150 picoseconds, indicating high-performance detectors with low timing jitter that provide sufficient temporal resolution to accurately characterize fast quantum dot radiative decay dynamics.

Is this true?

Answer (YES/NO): NO